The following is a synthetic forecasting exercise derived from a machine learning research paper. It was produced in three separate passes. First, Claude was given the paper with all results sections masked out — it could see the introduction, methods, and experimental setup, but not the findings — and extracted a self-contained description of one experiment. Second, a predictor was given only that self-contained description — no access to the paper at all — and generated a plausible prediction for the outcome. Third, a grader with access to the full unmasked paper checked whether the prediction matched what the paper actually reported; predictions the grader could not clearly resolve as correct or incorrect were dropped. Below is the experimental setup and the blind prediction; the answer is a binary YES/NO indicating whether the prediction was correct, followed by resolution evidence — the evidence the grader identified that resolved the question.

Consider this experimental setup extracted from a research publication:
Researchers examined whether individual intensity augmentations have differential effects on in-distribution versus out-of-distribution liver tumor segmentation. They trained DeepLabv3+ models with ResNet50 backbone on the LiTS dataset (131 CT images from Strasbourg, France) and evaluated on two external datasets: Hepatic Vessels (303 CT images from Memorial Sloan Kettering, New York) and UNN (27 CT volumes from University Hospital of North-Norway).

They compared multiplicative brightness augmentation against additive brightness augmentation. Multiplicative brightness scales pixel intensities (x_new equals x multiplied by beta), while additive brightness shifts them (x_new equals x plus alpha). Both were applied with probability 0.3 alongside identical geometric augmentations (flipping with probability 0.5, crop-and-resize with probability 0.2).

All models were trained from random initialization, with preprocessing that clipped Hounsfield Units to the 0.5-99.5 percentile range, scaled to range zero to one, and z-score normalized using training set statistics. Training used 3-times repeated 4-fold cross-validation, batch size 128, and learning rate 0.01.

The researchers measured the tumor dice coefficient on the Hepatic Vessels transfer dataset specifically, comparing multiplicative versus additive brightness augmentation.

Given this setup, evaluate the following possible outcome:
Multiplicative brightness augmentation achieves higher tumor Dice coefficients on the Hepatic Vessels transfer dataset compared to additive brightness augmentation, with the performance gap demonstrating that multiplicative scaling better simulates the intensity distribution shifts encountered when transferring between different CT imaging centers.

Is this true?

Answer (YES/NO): NO